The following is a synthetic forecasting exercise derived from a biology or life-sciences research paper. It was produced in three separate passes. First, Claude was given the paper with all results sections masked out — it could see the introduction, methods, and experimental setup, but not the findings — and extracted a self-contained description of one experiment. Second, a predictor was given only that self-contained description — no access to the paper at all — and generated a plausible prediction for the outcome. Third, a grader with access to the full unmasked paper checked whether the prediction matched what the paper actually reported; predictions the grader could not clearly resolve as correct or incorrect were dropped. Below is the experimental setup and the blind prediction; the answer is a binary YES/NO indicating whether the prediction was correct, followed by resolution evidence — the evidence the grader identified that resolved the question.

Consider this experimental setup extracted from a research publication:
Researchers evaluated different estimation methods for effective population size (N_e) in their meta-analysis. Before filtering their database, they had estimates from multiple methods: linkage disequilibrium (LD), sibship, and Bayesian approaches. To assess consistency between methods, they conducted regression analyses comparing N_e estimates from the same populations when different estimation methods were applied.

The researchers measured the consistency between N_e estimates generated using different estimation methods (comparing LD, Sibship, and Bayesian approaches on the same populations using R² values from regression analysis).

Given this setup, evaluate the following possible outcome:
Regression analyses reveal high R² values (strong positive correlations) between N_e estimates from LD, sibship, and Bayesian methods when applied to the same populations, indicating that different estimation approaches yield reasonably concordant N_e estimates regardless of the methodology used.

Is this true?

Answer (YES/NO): NO